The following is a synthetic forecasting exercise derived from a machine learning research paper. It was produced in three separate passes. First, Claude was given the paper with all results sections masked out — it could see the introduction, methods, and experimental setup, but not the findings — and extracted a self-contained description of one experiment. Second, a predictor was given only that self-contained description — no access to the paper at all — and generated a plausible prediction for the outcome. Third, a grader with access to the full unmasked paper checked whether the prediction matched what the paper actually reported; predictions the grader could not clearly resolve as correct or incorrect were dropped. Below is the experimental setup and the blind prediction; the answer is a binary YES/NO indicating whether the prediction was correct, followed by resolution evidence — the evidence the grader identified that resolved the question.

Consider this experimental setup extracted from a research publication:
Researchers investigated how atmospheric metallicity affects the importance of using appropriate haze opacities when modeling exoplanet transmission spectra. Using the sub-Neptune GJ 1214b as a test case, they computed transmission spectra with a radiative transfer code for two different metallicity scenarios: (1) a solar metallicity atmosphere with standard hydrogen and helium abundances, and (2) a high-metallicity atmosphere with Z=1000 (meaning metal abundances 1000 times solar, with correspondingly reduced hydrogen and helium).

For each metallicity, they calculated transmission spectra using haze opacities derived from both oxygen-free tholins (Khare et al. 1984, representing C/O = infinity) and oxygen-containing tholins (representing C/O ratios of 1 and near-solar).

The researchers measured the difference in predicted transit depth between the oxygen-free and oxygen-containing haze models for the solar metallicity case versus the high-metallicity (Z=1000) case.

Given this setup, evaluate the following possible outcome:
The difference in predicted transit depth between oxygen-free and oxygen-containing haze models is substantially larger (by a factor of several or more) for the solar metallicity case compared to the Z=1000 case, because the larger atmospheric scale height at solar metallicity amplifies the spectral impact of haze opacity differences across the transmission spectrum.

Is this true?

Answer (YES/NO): YES